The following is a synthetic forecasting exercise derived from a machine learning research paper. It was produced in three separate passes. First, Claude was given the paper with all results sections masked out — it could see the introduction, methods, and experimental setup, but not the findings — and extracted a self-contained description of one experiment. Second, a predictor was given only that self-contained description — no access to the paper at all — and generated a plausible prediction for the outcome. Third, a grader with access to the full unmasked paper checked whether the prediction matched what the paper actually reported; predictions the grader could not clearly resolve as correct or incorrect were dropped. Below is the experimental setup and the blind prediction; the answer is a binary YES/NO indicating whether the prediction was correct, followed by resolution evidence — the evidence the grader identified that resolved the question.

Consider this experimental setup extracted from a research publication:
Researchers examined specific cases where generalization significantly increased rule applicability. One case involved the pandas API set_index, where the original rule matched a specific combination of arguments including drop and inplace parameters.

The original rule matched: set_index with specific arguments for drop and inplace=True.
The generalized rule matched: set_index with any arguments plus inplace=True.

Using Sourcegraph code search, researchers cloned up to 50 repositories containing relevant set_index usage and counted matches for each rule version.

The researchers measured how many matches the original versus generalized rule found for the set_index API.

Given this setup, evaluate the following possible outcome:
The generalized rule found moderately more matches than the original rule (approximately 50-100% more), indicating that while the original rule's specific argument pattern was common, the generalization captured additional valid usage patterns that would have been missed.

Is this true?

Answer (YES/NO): NO